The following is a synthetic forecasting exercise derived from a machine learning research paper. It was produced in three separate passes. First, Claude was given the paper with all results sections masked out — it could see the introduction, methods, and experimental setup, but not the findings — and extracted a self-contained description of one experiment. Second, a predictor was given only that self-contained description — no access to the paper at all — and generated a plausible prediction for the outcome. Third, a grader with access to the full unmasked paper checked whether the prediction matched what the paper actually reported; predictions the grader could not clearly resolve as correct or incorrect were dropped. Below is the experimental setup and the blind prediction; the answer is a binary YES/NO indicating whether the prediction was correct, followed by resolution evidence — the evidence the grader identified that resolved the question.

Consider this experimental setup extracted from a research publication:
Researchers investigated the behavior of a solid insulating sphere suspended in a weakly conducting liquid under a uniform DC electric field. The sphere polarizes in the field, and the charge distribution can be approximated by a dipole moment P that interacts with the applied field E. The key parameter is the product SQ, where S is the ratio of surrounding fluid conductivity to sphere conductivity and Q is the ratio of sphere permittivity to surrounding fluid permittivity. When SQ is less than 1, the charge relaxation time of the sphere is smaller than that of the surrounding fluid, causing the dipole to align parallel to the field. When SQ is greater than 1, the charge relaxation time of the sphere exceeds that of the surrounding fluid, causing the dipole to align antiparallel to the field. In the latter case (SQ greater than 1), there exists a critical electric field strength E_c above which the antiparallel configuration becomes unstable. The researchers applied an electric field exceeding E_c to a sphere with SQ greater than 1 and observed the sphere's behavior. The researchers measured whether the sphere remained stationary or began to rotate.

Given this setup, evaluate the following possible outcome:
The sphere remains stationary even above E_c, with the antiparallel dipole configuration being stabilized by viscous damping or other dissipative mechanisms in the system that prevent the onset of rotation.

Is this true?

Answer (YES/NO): NO